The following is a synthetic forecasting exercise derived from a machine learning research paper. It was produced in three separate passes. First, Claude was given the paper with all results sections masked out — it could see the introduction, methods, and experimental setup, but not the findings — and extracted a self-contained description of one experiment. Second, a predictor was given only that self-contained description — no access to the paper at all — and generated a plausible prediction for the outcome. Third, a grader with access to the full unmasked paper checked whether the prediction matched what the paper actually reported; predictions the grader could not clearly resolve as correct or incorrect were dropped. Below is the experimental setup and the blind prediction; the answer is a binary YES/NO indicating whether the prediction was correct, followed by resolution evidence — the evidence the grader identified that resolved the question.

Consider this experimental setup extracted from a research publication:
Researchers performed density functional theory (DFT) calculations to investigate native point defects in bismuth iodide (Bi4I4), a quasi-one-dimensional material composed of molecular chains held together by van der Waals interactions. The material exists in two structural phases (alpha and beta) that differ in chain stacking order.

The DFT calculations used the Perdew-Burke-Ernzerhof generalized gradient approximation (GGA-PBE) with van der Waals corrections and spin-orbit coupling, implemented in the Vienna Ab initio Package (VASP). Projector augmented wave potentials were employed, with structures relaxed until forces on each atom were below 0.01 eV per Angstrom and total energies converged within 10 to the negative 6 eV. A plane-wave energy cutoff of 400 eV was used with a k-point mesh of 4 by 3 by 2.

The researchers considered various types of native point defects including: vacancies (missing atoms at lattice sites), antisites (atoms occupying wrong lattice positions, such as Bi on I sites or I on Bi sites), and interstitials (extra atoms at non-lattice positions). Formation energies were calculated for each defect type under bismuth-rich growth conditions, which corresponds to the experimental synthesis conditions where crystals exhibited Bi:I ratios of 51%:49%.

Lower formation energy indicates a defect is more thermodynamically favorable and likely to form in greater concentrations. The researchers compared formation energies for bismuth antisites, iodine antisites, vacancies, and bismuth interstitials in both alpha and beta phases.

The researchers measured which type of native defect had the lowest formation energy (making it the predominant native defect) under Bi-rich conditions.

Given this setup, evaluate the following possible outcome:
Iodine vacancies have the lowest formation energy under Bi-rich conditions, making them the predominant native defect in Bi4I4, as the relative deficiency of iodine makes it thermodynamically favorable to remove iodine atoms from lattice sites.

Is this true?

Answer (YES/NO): NO